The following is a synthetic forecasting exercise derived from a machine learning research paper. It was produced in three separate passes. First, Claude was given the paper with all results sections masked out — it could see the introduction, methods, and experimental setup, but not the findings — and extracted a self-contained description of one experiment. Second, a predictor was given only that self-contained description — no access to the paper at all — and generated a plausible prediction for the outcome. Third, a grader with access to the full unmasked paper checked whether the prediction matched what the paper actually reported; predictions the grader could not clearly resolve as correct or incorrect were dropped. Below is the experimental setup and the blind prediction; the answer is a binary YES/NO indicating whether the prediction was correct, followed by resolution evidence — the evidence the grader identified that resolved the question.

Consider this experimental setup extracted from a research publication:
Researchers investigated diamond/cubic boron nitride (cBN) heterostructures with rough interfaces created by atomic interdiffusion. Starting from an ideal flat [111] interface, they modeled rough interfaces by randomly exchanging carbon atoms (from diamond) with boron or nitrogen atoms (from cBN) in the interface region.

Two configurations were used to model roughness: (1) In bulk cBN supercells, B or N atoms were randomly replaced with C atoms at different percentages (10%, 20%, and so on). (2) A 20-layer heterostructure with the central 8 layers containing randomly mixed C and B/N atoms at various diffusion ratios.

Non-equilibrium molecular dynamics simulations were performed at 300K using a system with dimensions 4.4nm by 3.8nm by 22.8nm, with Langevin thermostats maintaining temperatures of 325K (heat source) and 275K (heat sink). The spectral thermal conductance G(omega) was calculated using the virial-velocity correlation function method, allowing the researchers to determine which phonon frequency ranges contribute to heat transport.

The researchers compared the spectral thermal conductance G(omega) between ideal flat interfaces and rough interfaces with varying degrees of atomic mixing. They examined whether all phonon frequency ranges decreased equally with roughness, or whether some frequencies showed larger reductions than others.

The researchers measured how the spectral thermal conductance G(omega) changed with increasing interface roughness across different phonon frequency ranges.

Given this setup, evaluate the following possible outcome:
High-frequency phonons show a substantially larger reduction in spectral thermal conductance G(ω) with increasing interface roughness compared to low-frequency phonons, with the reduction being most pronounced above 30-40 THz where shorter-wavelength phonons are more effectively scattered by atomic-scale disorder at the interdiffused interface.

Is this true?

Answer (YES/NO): YES